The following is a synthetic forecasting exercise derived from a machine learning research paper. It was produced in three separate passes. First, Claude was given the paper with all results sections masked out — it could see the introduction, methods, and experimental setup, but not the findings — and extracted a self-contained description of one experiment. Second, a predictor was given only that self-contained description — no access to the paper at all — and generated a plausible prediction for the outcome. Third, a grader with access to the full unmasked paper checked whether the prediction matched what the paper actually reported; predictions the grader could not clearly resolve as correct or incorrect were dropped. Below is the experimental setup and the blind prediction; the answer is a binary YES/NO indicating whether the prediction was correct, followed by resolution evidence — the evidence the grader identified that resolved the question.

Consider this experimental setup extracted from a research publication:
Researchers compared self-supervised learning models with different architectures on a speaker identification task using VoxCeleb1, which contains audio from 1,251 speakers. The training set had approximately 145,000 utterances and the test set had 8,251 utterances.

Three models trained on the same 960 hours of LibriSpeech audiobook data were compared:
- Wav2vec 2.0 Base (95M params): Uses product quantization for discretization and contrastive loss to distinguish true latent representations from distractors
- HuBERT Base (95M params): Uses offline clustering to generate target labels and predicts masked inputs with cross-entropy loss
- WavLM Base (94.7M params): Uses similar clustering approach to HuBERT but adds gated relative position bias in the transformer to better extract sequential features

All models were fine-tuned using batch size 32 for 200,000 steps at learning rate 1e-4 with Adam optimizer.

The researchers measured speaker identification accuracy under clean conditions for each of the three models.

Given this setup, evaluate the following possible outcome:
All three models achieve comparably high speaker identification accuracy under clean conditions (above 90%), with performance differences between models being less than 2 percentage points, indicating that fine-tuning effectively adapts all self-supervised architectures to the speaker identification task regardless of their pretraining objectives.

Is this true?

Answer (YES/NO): NO